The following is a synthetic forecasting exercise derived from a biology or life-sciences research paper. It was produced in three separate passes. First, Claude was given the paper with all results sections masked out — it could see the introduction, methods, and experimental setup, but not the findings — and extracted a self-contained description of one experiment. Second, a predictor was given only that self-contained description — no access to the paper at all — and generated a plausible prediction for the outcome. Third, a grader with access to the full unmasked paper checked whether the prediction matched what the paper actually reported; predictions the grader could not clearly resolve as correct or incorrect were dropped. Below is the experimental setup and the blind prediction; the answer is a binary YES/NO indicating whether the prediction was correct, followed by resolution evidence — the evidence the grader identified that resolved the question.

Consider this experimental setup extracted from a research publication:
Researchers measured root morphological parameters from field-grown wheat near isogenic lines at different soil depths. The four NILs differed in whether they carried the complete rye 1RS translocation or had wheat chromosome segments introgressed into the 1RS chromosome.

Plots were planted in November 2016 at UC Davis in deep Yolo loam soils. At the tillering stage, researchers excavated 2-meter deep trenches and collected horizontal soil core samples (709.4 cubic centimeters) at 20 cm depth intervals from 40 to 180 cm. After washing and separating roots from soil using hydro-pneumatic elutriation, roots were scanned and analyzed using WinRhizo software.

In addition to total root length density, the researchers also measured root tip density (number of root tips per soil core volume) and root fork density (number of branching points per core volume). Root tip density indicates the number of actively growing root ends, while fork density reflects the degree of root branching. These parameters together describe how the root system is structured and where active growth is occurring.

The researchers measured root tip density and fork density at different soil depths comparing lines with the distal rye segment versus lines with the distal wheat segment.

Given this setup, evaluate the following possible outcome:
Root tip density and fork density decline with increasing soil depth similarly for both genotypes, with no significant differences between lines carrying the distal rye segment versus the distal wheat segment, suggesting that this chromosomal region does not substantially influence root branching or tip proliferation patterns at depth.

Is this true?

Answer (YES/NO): NO